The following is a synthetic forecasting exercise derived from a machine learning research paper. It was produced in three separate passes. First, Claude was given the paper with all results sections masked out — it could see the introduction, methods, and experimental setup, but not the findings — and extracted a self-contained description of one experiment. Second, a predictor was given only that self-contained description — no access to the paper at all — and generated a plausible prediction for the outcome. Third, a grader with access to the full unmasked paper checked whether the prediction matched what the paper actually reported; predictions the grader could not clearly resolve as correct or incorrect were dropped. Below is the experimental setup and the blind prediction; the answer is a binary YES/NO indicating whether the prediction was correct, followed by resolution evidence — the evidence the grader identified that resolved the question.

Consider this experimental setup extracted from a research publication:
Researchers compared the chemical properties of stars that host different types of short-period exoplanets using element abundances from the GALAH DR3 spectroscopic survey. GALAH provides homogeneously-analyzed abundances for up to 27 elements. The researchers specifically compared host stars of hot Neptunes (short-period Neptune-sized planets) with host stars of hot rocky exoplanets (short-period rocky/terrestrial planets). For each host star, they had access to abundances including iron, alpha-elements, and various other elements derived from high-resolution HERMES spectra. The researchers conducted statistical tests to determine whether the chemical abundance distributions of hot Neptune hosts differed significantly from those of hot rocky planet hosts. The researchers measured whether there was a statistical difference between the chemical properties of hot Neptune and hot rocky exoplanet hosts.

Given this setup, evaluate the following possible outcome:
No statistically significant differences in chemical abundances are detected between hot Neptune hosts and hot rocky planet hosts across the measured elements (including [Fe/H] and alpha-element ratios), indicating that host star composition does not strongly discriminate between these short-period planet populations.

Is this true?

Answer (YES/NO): YES